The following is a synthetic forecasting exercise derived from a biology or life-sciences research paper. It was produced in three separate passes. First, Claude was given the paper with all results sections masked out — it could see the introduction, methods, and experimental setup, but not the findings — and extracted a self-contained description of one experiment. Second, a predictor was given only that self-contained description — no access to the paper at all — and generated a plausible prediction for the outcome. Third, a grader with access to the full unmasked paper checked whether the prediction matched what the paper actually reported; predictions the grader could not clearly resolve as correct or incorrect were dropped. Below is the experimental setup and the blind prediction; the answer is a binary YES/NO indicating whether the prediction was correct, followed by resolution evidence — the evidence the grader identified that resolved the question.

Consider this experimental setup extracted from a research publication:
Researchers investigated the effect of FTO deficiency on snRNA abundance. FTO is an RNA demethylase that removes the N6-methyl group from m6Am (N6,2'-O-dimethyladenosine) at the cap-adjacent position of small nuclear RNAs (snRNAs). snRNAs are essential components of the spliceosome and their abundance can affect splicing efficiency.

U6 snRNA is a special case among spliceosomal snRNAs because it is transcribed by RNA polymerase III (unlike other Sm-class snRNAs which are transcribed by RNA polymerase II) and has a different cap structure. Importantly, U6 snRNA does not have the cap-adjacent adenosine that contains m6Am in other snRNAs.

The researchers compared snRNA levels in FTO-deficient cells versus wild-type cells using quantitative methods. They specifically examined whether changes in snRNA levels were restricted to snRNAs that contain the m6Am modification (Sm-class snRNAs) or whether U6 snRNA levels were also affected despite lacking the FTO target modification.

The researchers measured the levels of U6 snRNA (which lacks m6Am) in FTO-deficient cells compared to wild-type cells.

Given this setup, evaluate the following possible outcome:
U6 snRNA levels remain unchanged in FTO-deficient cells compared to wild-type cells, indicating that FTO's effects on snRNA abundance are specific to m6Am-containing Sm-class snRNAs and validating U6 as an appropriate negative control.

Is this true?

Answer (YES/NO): NO